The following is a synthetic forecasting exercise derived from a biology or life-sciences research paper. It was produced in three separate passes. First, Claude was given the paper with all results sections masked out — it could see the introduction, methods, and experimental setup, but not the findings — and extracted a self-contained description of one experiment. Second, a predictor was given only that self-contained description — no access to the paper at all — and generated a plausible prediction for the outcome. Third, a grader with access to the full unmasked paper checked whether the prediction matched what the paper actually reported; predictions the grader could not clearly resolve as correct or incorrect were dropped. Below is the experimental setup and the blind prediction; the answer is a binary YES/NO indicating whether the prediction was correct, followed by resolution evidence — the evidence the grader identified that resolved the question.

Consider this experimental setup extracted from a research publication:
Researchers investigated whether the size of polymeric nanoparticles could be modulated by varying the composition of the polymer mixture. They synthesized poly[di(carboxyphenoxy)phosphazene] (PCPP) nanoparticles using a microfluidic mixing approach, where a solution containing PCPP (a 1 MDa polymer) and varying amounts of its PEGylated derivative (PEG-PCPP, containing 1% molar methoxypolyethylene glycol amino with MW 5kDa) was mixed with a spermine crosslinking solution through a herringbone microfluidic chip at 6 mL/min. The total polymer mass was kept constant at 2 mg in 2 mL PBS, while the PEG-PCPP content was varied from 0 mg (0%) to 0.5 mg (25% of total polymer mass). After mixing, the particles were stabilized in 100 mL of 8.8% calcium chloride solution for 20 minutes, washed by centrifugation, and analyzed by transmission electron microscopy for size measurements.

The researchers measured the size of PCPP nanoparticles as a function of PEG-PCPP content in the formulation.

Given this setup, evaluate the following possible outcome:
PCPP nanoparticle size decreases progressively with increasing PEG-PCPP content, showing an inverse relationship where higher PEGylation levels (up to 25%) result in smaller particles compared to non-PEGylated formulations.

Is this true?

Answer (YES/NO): YES